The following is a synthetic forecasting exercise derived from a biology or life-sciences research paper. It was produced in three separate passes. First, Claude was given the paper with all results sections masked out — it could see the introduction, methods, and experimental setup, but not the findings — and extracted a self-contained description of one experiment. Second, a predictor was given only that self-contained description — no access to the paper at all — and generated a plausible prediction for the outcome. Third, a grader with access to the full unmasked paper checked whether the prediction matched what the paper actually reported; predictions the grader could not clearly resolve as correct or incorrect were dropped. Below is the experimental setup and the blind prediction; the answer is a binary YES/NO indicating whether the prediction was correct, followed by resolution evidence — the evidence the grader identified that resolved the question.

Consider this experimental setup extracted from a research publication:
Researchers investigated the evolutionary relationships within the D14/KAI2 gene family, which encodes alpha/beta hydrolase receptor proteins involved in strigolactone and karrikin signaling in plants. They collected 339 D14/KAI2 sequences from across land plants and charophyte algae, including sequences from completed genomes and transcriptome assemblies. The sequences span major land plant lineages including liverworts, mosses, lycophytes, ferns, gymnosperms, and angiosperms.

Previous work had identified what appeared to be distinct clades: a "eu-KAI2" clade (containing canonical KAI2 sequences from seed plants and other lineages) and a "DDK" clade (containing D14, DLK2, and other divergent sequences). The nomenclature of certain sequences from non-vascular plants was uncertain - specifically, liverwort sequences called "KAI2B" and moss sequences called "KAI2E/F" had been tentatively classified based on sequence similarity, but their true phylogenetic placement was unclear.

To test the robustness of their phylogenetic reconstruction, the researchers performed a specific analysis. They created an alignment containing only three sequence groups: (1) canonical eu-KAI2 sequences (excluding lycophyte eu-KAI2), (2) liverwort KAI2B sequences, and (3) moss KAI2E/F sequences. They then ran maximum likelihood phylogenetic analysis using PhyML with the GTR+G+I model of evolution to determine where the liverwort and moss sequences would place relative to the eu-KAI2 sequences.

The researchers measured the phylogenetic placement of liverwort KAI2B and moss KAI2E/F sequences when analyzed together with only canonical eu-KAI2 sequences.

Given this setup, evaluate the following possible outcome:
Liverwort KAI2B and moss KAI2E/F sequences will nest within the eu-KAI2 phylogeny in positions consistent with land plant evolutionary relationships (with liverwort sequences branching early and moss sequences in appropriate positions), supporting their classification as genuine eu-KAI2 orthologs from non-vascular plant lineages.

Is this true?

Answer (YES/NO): NO